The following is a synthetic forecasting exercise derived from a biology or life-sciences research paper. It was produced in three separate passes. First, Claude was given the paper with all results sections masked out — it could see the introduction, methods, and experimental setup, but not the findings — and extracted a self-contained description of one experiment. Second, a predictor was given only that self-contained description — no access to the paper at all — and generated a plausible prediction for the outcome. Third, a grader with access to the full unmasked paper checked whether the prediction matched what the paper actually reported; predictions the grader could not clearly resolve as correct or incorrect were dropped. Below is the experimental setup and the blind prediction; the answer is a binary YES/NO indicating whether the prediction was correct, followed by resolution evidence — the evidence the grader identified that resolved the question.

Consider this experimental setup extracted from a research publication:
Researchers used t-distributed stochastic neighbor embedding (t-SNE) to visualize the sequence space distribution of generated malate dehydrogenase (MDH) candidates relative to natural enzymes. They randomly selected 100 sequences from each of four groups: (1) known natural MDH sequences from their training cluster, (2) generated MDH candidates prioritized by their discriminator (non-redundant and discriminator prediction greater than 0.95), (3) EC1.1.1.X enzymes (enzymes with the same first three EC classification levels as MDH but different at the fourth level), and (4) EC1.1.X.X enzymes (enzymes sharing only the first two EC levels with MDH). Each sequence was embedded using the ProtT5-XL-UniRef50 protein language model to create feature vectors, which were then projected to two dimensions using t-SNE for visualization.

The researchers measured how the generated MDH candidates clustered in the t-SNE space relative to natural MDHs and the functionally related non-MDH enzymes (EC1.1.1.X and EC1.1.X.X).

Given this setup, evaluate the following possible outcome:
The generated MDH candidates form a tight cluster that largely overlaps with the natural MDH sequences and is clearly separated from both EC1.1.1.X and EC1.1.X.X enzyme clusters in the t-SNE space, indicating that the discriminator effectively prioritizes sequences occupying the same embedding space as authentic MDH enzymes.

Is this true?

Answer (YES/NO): YES